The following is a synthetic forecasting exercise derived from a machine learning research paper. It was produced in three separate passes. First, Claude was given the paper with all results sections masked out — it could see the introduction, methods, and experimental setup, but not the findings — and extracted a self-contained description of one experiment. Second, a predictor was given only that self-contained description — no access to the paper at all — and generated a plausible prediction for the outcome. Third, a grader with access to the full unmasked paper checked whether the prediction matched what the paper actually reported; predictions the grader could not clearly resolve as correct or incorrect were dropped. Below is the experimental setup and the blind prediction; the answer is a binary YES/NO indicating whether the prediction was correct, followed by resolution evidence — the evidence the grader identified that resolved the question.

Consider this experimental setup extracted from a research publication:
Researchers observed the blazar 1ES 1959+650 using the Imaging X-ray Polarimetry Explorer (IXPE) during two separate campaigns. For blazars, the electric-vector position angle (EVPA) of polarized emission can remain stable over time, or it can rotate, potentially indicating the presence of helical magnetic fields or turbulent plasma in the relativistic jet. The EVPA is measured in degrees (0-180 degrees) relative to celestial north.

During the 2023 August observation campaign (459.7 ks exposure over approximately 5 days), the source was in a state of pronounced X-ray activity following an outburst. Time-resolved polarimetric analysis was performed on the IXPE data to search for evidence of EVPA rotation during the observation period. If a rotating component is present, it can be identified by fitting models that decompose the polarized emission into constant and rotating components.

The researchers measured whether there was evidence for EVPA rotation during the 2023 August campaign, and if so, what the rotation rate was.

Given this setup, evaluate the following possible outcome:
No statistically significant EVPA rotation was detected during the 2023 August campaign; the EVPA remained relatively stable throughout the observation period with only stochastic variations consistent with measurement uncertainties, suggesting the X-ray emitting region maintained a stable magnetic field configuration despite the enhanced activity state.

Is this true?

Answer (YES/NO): NO